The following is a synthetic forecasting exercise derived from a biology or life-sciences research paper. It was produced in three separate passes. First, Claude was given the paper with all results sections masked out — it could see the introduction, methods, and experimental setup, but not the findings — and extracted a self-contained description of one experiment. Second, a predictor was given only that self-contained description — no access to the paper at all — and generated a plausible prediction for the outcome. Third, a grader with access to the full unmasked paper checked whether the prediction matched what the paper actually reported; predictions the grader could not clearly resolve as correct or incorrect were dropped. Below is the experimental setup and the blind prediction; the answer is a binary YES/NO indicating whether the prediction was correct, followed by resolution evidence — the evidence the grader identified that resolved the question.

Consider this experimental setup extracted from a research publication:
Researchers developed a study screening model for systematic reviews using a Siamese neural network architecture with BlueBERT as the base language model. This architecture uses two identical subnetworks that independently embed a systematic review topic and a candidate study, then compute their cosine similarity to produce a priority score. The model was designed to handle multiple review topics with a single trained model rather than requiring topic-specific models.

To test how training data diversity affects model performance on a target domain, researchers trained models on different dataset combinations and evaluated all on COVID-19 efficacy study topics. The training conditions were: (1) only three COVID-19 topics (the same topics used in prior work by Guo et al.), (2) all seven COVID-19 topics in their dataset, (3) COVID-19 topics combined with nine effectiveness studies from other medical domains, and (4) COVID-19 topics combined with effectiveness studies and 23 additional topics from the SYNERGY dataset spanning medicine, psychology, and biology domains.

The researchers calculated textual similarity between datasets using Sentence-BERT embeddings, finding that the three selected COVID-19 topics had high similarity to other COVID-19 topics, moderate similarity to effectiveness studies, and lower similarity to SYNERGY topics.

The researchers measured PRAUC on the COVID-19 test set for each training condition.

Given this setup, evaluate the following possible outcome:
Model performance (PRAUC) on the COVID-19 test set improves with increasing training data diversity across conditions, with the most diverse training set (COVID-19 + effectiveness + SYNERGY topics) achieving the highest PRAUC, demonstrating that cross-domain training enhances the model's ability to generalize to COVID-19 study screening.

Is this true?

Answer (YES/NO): NO